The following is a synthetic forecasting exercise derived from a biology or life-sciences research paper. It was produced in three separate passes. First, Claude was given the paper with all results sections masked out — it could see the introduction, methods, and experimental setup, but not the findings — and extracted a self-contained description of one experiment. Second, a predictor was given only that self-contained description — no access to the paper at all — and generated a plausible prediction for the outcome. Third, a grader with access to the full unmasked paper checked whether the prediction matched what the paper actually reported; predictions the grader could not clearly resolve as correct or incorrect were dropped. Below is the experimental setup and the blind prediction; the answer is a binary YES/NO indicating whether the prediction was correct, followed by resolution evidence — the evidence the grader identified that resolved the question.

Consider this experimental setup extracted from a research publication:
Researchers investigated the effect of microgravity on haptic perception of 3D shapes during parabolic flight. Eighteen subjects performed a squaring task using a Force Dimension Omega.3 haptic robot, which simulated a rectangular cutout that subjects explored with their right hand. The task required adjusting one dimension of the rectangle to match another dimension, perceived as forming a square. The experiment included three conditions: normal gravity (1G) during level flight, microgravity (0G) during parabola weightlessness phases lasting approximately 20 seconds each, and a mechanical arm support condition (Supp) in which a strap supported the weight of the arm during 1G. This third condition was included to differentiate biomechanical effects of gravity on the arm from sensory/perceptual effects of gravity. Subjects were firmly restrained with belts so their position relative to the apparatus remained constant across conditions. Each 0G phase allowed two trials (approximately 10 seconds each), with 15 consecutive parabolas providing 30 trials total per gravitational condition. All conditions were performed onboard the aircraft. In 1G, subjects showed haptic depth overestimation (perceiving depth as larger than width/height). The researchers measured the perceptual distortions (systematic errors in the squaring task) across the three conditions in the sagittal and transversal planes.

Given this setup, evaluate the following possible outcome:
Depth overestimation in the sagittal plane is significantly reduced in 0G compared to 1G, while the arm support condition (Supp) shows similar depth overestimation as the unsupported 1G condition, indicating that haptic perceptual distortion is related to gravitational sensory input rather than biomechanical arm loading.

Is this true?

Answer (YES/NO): NO